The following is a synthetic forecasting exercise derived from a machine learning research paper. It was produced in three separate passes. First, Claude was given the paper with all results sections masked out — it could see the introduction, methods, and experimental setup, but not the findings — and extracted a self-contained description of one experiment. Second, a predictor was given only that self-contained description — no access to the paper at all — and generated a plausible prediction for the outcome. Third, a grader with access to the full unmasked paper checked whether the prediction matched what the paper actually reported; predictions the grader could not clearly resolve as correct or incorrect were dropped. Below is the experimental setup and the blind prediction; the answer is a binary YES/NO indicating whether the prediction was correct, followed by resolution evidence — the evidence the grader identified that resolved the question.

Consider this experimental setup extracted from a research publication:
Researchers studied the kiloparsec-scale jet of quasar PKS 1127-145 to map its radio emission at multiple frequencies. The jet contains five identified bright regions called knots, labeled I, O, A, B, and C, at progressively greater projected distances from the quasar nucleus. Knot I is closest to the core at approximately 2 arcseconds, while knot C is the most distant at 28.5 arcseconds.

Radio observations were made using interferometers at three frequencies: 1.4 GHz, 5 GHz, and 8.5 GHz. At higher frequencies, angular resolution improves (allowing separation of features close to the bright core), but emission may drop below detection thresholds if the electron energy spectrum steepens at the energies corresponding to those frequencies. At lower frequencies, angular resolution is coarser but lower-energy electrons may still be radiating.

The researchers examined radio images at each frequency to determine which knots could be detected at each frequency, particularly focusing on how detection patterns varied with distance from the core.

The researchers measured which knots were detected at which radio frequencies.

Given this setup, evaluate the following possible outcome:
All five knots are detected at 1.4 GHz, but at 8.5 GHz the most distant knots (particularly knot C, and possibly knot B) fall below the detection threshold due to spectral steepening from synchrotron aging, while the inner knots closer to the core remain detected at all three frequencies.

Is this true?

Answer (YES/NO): NO